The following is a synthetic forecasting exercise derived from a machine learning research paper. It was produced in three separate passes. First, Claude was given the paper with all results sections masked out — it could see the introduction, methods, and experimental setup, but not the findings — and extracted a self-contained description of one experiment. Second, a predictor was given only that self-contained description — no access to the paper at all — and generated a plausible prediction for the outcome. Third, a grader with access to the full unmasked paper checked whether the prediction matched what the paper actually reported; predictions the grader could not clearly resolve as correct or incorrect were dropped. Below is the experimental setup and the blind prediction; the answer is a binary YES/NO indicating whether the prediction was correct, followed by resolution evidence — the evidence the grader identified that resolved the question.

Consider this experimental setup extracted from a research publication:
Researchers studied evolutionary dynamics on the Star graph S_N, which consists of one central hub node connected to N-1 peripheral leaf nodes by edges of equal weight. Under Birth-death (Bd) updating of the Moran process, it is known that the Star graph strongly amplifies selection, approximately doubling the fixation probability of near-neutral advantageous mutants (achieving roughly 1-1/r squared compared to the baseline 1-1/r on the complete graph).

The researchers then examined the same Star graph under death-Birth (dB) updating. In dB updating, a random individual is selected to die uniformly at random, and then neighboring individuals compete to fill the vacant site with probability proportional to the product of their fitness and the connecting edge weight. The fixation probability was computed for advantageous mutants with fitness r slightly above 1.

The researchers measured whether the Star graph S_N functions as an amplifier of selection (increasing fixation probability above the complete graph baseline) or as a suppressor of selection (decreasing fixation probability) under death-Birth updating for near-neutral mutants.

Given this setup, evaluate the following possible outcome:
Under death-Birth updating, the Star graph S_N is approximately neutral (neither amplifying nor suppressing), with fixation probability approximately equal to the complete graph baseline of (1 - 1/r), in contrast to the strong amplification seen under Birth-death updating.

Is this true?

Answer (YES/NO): NO